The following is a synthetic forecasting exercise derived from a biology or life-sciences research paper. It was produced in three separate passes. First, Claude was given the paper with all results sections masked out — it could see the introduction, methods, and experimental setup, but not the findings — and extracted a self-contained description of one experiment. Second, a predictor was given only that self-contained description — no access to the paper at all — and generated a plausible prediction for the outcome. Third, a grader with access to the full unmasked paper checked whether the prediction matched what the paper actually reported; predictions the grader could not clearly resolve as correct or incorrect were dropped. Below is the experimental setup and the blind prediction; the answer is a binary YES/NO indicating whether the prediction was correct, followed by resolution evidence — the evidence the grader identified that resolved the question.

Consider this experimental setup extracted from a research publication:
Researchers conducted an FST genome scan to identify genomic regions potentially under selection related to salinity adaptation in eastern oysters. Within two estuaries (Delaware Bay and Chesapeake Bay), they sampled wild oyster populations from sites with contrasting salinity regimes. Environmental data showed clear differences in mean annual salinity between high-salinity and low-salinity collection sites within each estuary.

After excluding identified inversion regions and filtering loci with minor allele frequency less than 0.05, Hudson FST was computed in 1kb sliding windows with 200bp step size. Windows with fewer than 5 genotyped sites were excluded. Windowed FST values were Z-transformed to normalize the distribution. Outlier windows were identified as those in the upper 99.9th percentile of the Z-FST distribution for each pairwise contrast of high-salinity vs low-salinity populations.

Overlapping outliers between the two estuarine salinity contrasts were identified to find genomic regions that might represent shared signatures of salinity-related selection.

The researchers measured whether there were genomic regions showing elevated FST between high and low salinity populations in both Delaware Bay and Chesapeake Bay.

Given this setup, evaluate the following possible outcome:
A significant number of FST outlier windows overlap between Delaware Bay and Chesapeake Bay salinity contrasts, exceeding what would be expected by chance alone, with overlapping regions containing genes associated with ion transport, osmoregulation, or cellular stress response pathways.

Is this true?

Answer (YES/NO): NO